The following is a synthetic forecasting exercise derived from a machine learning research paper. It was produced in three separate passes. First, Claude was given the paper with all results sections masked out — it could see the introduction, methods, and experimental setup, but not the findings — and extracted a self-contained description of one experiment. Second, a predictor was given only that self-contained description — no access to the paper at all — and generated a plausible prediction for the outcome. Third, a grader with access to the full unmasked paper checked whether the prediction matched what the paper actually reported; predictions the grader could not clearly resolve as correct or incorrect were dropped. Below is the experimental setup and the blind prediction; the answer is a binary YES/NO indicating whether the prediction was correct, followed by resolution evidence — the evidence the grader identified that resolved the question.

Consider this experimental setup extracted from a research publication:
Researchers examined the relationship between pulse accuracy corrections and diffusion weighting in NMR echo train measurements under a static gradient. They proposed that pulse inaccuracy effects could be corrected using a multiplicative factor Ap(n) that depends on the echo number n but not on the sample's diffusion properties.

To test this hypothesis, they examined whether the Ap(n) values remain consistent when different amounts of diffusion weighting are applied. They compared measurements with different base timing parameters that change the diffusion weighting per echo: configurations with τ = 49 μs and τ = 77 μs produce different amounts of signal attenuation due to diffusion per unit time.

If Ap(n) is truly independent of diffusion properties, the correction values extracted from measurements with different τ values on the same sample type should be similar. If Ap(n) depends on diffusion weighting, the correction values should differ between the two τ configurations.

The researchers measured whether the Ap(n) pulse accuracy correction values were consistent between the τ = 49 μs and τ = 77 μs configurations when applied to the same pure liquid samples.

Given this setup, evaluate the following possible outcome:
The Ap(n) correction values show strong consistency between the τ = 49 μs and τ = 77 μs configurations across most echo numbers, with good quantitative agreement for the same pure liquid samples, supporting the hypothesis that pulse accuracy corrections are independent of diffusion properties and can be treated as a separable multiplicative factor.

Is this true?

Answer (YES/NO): YES